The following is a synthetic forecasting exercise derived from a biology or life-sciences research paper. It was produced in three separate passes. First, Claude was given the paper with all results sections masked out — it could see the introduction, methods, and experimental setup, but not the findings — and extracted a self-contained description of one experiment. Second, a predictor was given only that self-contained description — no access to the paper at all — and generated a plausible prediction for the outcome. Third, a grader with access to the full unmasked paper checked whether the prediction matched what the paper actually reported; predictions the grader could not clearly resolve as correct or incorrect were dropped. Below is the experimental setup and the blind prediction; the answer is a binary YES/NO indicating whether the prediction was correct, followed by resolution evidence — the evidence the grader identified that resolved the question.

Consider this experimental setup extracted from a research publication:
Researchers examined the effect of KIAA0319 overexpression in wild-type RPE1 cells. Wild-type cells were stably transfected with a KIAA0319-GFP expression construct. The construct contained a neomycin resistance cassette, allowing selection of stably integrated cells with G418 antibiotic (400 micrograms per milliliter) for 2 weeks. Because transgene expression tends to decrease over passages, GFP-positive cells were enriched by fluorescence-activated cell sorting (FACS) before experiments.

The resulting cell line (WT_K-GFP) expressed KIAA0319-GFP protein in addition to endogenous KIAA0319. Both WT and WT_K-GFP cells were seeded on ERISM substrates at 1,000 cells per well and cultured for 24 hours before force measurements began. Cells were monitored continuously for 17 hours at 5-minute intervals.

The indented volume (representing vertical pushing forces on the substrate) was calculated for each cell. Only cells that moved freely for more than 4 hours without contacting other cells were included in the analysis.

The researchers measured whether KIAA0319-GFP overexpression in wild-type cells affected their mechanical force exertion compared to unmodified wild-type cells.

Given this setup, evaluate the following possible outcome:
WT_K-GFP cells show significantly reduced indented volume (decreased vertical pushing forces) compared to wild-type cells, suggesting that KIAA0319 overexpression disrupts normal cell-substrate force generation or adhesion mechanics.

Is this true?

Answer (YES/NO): NO